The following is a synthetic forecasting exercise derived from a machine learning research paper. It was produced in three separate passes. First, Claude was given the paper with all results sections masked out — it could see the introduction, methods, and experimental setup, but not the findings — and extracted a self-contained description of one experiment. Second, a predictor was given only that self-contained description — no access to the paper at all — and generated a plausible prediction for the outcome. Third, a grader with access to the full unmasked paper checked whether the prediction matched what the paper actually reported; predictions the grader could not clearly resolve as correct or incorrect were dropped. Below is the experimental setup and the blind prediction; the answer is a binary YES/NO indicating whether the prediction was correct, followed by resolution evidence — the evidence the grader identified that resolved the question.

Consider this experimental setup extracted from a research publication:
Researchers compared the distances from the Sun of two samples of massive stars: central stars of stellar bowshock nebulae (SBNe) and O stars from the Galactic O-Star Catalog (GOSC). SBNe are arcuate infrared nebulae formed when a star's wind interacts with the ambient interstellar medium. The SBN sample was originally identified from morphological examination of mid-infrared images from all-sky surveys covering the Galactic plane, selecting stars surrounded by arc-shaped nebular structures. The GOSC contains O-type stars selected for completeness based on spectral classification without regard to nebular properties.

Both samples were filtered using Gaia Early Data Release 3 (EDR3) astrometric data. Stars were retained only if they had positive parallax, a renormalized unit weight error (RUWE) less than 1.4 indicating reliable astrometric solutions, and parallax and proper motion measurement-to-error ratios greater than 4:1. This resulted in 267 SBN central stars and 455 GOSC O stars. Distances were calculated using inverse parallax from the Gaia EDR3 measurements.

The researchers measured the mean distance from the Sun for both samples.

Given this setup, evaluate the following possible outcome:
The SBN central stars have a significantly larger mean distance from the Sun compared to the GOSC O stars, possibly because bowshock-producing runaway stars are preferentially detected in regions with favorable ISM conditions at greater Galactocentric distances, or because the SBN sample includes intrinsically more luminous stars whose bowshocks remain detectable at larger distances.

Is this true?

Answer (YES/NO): YES